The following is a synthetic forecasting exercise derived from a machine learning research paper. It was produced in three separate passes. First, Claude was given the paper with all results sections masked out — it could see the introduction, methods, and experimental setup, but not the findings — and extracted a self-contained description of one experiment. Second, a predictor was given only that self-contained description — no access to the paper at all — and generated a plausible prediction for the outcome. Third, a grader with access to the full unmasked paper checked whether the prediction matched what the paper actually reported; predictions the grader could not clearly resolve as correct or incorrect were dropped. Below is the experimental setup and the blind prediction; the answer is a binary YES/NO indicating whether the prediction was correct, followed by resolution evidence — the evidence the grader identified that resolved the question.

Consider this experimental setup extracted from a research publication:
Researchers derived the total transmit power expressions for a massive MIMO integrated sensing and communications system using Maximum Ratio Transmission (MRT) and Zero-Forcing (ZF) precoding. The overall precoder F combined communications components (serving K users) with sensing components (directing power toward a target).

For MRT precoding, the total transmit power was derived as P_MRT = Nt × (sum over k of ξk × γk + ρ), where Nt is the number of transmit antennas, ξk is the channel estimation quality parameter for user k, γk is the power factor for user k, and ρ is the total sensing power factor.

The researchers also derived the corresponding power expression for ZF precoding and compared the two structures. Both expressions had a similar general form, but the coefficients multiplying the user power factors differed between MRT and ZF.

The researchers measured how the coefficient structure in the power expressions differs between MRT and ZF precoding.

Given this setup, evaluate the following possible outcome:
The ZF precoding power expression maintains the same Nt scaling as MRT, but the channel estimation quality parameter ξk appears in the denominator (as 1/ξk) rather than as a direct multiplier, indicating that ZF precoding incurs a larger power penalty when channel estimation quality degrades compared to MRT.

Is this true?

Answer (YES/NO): YES